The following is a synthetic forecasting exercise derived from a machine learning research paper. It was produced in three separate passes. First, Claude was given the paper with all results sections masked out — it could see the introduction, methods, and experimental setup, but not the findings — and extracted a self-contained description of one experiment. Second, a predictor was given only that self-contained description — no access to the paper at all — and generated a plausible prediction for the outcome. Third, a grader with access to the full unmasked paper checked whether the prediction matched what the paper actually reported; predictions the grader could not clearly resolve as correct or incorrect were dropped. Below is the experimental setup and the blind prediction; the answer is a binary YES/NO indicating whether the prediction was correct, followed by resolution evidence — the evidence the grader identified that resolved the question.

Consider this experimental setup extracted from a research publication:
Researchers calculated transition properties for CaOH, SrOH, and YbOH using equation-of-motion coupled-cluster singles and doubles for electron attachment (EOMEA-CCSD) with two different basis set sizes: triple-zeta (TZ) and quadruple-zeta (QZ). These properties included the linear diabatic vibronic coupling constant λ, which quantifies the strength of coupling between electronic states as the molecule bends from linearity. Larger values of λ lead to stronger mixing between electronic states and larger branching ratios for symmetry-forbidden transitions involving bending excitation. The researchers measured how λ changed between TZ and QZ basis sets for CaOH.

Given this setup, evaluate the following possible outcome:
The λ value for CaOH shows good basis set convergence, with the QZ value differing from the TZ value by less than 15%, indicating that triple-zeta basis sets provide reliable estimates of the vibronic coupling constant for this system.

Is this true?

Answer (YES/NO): NO